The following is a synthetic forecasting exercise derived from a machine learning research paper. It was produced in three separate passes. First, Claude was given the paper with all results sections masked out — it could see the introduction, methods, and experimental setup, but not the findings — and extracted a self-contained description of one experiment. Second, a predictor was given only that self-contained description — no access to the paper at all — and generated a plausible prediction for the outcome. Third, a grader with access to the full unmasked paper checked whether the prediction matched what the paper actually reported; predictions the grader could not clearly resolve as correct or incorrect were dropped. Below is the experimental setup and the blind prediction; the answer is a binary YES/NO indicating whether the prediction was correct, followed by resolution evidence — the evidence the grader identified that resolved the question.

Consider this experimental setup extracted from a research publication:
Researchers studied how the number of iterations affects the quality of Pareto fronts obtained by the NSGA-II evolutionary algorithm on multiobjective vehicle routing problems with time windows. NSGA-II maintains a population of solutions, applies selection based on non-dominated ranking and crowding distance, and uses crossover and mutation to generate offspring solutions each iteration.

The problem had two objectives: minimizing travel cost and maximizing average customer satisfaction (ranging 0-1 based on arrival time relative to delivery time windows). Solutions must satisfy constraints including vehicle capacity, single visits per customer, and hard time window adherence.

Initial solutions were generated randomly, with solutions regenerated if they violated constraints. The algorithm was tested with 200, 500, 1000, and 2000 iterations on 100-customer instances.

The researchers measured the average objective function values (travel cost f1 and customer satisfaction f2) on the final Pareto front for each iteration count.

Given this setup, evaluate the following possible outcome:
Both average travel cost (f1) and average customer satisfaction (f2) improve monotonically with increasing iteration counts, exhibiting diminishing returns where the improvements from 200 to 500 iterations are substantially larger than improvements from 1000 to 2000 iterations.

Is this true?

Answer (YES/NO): NO